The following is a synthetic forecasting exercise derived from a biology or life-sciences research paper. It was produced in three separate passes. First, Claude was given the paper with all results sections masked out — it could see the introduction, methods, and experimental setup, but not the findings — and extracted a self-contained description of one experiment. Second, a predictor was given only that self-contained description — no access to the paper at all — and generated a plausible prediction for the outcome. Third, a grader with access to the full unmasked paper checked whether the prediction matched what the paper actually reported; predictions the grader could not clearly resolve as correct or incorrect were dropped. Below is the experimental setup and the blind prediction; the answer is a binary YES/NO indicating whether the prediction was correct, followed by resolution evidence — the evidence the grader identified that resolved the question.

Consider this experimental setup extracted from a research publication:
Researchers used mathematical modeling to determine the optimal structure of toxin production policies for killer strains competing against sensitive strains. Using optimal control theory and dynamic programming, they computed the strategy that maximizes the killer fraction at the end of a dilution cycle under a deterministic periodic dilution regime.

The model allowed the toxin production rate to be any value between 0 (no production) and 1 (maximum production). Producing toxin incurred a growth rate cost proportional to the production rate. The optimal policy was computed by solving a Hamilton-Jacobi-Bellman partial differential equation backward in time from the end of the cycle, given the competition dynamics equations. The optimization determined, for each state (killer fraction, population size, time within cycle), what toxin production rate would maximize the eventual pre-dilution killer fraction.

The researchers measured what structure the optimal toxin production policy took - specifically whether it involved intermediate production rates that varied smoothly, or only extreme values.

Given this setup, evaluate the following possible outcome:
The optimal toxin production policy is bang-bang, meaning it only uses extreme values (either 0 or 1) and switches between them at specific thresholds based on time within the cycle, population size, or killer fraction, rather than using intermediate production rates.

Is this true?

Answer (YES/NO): YES